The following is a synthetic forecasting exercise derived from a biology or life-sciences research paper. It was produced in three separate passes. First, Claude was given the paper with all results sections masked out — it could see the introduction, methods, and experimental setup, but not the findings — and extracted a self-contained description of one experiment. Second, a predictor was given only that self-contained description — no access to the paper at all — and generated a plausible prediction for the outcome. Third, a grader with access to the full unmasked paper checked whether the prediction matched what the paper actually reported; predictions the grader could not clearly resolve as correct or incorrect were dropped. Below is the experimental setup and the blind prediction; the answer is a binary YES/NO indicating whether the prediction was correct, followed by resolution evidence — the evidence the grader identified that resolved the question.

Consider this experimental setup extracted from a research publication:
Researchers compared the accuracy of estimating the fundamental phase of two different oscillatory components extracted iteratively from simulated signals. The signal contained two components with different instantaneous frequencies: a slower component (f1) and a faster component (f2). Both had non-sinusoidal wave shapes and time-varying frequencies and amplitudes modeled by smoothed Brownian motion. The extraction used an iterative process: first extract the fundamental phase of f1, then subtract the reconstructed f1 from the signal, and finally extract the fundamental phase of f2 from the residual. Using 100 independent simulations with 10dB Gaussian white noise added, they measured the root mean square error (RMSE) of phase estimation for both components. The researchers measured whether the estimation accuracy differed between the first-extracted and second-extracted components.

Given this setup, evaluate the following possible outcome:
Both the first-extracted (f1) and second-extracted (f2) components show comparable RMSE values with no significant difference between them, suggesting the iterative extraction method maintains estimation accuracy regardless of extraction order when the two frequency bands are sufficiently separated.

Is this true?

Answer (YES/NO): NO